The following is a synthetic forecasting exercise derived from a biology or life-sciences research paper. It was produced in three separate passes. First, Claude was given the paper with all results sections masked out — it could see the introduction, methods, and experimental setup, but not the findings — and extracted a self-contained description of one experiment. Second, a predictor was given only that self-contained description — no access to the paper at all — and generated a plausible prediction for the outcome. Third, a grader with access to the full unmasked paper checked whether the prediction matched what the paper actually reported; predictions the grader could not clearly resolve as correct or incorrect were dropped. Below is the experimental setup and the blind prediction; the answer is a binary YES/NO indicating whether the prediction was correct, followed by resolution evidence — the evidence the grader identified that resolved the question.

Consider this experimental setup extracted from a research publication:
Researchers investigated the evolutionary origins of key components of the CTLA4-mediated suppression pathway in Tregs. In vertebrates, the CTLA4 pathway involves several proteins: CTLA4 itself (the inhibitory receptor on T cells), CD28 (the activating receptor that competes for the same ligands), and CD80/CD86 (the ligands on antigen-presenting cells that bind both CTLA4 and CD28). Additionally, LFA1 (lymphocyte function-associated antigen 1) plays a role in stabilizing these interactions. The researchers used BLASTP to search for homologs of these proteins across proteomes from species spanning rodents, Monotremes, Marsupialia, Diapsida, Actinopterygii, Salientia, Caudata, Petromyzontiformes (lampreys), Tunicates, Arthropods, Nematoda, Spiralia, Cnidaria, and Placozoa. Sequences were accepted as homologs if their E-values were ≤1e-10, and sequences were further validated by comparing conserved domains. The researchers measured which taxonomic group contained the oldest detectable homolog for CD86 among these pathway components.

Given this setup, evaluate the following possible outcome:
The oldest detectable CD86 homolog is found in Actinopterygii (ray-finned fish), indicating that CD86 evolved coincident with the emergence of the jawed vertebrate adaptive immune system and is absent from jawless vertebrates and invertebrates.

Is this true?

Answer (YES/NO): NO